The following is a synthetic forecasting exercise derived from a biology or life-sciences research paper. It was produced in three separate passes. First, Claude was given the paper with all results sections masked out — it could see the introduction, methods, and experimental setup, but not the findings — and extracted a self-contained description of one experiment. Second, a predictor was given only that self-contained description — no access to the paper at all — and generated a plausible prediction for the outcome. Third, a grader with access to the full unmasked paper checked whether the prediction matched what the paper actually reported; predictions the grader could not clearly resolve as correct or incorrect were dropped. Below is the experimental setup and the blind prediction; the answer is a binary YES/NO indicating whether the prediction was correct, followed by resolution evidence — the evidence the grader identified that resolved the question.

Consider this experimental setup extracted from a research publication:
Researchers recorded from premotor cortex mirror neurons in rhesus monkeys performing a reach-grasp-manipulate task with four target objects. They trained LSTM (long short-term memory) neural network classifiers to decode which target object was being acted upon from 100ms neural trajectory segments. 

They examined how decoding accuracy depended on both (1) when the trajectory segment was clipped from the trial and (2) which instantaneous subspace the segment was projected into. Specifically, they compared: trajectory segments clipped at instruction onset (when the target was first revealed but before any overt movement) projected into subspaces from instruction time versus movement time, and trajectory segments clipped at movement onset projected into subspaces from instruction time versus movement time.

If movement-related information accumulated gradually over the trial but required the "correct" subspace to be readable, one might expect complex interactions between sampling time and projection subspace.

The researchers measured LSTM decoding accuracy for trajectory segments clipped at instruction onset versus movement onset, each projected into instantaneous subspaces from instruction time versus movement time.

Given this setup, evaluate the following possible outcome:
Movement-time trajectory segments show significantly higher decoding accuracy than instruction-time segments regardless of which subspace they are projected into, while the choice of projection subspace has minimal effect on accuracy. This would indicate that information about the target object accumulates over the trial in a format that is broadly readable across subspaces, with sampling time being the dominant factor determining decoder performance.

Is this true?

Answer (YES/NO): NO